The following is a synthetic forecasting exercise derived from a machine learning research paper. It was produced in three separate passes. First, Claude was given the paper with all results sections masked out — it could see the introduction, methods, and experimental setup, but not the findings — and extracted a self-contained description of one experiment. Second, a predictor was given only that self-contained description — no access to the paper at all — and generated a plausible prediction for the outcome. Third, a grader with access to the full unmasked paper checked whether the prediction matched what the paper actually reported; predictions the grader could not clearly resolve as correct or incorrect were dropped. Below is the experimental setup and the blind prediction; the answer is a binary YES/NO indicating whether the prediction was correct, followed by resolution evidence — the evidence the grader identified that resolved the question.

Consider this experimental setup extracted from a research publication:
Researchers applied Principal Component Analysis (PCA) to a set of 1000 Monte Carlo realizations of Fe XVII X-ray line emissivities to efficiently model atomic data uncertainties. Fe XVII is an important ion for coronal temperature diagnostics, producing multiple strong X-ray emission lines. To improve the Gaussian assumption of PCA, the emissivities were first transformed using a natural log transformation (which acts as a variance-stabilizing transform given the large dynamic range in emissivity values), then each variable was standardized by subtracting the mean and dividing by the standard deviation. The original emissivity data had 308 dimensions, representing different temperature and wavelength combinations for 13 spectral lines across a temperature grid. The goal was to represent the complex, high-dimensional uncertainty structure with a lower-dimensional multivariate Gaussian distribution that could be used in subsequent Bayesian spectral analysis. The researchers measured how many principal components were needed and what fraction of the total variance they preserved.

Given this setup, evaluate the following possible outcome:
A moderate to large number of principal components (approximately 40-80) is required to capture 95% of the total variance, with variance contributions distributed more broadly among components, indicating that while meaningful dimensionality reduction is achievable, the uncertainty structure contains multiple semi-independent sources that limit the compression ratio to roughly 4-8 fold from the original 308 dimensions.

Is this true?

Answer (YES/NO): NO